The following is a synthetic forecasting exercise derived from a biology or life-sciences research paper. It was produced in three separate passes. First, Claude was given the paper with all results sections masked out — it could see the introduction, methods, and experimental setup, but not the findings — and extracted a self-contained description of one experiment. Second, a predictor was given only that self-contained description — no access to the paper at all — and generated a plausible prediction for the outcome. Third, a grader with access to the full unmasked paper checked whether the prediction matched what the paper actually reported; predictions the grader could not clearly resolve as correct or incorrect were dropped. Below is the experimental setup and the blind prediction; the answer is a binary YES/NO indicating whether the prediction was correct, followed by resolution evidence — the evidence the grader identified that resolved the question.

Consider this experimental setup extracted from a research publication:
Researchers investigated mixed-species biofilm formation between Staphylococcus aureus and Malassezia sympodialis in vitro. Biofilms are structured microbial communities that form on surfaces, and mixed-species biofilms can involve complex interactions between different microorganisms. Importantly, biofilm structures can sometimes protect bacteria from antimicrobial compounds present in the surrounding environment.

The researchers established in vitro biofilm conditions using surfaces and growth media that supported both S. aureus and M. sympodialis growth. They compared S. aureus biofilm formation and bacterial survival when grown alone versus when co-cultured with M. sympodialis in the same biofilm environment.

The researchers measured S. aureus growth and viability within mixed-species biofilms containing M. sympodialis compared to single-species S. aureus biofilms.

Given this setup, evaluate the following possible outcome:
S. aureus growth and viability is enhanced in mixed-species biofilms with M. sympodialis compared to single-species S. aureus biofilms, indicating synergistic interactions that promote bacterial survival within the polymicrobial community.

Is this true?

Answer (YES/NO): NO